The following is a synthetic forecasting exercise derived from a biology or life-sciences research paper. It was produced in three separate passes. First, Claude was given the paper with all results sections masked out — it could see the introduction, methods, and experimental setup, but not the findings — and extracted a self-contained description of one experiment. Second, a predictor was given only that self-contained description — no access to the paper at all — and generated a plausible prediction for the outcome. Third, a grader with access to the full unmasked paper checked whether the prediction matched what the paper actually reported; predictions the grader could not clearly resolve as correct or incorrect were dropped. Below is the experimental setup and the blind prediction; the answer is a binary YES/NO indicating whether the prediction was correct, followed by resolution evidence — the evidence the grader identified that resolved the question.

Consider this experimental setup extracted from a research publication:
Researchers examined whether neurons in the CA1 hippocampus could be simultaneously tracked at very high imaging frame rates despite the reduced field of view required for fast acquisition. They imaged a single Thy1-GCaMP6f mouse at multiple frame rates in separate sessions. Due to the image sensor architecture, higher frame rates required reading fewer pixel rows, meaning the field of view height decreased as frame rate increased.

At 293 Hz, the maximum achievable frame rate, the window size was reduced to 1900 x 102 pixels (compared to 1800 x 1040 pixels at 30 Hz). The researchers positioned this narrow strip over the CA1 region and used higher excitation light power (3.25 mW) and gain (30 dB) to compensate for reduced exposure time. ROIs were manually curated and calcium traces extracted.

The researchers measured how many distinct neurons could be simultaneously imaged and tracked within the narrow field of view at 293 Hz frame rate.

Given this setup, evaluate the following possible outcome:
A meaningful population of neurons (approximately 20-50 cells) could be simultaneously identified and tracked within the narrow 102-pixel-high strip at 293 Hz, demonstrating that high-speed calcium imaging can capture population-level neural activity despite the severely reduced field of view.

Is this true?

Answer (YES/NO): NO